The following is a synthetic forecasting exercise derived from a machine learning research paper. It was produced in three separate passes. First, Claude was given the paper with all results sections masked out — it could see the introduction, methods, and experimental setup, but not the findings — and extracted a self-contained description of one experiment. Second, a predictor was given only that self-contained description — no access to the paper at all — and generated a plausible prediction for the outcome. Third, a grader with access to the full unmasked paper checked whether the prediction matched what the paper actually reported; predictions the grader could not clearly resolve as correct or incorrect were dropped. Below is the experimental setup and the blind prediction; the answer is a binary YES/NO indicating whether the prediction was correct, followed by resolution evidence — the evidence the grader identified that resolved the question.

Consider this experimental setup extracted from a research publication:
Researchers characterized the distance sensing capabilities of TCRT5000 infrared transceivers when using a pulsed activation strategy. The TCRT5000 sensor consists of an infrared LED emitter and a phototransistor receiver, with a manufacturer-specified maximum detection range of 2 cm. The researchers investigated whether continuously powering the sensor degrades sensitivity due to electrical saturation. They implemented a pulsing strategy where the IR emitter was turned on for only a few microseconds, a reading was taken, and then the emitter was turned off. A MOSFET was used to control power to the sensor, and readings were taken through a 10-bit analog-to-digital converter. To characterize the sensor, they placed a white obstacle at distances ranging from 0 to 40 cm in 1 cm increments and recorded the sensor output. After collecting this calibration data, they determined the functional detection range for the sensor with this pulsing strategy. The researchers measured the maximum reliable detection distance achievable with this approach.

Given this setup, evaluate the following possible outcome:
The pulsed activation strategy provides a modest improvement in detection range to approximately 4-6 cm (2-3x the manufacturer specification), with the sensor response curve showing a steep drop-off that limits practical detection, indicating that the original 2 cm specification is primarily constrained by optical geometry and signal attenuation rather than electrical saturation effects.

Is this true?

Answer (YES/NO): NO